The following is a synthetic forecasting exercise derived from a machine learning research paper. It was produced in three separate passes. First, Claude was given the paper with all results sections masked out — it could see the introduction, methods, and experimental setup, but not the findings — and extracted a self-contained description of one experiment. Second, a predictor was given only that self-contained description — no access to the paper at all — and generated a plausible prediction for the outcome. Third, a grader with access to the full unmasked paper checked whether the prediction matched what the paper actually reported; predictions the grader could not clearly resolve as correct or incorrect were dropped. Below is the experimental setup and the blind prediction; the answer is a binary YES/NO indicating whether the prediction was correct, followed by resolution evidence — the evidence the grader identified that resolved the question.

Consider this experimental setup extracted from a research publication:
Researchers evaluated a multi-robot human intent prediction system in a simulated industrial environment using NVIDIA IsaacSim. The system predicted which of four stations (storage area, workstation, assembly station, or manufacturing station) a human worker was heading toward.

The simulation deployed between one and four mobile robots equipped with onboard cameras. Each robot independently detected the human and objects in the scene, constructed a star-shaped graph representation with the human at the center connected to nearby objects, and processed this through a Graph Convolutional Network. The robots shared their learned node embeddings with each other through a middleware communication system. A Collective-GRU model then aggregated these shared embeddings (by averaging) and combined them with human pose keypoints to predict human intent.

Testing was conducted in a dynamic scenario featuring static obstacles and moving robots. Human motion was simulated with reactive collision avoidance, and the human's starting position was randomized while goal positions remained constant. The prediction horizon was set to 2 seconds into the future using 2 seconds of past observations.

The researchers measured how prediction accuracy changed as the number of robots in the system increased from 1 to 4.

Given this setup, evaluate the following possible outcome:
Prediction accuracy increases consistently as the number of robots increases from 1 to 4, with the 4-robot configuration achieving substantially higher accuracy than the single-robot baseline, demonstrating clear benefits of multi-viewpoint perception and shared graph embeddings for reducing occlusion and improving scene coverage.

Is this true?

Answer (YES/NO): NO